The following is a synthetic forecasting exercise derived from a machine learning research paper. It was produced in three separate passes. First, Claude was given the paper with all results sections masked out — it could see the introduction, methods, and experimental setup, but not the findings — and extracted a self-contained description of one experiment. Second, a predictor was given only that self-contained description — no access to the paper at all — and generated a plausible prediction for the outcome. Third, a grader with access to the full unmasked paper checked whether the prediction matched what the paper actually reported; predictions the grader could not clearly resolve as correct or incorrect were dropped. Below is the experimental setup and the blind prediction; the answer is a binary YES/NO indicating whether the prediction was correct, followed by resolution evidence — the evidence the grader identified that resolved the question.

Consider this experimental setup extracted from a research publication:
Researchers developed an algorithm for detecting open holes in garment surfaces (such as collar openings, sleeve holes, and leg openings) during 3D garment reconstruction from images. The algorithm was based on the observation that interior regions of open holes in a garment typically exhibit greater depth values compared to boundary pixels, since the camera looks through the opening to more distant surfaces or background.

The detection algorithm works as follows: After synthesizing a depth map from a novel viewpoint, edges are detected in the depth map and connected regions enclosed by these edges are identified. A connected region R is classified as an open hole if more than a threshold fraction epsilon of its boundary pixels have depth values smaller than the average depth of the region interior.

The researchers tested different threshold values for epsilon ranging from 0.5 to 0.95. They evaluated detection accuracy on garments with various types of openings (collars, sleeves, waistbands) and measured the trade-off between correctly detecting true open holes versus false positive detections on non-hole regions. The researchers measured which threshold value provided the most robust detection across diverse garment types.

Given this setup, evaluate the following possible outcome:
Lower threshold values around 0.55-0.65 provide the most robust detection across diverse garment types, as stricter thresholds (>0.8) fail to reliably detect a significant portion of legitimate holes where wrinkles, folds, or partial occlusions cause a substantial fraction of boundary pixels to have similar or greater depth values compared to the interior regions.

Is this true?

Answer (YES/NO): NO